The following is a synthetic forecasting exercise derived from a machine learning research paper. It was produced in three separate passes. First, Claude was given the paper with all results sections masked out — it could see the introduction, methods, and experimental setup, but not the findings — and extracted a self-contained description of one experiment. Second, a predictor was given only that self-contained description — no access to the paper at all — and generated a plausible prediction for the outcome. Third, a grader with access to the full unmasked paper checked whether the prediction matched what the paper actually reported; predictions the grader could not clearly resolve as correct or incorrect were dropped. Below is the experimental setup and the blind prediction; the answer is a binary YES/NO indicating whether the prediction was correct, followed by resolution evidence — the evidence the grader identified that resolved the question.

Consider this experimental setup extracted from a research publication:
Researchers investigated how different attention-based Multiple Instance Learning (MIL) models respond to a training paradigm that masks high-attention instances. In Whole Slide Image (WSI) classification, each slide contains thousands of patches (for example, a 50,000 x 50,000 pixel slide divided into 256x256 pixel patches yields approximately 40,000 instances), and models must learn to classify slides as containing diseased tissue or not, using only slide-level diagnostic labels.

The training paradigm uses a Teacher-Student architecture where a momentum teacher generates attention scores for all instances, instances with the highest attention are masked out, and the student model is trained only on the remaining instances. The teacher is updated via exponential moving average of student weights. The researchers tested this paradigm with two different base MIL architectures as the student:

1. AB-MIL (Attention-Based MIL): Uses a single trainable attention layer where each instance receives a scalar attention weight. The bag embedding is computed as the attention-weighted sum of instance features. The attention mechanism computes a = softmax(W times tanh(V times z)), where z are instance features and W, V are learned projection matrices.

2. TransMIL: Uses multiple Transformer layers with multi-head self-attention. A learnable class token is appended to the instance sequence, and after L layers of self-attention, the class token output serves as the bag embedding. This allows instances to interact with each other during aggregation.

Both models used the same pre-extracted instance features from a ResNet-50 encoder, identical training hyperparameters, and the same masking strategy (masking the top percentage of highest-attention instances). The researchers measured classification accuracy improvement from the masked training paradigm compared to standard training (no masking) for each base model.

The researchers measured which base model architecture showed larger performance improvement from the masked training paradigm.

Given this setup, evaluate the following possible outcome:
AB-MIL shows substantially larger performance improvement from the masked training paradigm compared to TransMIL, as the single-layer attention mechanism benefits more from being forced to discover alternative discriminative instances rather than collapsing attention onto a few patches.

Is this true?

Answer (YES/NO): NO